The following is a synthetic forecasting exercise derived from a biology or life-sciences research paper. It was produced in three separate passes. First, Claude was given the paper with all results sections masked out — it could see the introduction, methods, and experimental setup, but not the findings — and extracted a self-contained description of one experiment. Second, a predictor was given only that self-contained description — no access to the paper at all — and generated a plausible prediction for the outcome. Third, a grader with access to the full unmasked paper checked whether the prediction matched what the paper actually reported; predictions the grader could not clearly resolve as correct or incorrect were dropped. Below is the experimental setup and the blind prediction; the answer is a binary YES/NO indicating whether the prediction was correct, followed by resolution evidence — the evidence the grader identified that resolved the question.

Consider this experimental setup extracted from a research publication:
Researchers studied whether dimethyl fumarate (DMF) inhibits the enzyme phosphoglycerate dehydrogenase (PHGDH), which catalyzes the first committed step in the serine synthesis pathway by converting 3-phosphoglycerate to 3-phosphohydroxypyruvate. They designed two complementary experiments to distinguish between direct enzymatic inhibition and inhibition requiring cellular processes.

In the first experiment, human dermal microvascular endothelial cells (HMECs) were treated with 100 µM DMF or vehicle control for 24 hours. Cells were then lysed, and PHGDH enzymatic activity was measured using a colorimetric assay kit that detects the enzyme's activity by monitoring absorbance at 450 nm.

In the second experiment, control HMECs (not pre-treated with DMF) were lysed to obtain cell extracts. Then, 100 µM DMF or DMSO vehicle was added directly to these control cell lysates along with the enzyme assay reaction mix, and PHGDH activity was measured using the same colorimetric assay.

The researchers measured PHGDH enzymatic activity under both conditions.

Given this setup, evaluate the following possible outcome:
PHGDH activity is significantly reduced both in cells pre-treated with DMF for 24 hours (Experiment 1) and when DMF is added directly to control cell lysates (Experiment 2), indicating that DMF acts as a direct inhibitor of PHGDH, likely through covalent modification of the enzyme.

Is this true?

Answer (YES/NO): NO